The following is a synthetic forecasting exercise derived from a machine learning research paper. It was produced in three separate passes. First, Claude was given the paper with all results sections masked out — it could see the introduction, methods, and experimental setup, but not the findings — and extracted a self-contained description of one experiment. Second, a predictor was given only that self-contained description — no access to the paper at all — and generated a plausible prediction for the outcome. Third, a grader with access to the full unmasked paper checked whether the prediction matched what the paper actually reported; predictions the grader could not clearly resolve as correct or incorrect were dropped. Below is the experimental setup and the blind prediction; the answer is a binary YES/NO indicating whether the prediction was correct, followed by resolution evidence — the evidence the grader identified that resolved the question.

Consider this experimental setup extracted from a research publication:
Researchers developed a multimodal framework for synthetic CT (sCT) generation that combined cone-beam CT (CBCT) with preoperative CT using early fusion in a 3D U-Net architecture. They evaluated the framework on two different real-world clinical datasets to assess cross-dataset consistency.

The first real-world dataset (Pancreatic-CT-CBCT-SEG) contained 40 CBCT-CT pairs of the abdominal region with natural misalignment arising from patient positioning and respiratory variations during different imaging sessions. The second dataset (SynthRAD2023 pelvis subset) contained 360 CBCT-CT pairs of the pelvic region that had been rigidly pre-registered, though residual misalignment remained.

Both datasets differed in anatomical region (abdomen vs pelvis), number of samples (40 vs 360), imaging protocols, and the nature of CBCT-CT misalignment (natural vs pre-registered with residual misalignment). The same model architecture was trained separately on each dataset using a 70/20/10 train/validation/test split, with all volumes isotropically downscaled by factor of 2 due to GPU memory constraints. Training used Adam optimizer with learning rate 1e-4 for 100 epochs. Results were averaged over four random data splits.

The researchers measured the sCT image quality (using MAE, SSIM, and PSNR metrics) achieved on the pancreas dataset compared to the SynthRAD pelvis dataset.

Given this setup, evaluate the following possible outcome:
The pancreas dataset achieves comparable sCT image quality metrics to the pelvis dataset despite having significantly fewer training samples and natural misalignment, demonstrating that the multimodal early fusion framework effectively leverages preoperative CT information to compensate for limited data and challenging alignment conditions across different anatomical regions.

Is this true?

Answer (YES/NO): YES